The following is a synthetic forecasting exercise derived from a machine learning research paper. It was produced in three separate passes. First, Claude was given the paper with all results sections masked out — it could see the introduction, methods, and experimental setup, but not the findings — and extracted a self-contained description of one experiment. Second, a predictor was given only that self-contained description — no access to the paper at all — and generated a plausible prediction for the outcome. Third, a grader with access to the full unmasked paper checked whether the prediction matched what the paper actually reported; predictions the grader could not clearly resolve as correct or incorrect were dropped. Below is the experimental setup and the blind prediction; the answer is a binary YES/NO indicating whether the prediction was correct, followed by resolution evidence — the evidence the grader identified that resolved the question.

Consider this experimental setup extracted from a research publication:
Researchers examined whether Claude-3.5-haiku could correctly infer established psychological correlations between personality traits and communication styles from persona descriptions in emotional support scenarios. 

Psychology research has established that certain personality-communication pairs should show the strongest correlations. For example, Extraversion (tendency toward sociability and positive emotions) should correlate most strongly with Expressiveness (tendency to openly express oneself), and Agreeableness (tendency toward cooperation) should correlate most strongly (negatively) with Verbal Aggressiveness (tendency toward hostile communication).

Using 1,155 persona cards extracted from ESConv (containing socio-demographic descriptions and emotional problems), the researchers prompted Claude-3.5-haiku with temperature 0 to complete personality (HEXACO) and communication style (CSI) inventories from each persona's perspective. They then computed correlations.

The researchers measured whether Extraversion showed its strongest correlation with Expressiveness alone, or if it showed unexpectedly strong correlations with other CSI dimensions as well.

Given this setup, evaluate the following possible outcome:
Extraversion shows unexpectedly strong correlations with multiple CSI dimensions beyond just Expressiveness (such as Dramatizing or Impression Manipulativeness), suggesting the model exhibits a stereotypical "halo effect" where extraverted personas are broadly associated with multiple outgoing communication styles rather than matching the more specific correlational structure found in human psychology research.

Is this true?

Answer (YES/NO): NO